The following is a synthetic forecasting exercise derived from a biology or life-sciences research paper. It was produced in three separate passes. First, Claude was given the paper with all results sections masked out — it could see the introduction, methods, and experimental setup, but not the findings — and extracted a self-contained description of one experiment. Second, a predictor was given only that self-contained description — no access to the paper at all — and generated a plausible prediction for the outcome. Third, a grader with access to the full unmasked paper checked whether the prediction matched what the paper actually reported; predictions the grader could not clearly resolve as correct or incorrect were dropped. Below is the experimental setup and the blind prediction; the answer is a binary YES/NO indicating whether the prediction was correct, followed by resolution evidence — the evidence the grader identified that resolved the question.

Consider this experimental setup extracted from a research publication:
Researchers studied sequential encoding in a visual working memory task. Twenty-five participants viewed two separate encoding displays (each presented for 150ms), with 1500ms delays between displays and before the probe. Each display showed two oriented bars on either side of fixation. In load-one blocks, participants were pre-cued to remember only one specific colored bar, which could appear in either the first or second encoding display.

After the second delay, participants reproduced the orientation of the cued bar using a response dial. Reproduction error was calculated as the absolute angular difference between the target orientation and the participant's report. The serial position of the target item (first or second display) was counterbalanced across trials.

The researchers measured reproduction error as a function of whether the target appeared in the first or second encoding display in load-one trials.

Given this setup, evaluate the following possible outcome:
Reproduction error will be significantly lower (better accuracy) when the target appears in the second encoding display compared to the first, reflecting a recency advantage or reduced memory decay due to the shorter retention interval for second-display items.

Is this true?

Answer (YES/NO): YES